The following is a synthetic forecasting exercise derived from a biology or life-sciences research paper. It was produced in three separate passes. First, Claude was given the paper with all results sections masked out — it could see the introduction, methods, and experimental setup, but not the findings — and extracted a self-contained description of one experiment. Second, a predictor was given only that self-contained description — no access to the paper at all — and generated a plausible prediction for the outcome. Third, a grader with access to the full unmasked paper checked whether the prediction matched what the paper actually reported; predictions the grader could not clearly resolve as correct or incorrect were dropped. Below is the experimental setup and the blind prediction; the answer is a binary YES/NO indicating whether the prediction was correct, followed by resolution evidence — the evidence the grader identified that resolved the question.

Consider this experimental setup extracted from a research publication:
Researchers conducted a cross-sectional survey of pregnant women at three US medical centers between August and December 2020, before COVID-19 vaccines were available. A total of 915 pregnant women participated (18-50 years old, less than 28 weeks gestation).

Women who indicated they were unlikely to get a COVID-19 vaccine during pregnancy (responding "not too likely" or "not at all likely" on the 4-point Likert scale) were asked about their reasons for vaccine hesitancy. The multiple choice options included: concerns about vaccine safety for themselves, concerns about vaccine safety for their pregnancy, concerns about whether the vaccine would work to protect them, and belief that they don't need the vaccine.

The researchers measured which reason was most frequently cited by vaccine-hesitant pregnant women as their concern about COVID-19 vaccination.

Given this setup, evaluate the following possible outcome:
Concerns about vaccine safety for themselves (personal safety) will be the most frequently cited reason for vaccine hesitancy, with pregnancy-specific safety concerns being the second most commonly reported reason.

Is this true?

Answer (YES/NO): NO